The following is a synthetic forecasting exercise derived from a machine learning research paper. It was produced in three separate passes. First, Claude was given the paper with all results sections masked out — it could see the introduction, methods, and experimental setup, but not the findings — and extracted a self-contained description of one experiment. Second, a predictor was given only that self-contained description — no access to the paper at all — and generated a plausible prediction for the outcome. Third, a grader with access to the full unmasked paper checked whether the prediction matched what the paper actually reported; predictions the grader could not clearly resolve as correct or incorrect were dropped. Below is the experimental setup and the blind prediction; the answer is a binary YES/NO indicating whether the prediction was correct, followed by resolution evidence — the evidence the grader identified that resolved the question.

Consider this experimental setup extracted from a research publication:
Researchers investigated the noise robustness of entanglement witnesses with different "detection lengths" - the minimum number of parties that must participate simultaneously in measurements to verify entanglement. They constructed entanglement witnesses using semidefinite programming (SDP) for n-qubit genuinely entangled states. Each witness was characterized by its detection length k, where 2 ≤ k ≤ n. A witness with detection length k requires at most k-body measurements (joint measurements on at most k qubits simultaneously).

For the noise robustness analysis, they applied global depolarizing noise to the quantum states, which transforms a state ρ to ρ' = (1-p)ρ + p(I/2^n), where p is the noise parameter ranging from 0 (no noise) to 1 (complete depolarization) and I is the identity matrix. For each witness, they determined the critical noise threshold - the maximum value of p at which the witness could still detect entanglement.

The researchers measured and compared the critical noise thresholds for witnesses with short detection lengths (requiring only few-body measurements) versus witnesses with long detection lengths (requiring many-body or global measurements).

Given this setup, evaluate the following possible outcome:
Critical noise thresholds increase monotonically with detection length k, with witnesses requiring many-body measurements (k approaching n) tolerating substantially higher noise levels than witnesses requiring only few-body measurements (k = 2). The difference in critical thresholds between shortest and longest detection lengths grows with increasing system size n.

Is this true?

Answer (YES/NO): NO